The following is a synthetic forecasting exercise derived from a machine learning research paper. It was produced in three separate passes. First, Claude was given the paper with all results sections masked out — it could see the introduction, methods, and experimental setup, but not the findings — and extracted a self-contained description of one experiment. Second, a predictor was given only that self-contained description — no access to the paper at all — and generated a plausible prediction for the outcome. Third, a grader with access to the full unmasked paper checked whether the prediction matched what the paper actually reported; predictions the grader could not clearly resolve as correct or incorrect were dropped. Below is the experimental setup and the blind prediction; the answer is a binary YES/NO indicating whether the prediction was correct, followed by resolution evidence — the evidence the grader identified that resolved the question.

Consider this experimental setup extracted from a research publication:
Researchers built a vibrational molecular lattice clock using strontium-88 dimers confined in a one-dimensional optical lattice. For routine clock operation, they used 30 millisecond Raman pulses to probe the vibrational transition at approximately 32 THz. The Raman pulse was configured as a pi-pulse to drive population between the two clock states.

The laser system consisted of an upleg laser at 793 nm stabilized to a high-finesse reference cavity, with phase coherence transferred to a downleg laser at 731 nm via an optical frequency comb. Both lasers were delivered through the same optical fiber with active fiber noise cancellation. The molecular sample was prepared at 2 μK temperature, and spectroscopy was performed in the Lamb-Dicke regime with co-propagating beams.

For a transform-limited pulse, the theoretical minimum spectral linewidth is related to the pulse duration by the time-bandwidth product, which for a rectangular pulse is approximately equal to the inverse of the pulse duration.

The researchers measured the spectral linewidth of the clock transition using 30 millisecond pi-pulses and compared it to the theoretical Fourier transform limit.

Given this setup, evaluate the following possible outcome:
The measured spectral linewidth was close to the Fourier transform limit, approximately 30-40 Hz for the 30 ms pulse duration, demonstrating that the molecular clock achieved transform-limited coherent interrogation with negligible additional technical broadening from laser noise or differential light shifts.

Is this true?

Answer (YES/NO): YES